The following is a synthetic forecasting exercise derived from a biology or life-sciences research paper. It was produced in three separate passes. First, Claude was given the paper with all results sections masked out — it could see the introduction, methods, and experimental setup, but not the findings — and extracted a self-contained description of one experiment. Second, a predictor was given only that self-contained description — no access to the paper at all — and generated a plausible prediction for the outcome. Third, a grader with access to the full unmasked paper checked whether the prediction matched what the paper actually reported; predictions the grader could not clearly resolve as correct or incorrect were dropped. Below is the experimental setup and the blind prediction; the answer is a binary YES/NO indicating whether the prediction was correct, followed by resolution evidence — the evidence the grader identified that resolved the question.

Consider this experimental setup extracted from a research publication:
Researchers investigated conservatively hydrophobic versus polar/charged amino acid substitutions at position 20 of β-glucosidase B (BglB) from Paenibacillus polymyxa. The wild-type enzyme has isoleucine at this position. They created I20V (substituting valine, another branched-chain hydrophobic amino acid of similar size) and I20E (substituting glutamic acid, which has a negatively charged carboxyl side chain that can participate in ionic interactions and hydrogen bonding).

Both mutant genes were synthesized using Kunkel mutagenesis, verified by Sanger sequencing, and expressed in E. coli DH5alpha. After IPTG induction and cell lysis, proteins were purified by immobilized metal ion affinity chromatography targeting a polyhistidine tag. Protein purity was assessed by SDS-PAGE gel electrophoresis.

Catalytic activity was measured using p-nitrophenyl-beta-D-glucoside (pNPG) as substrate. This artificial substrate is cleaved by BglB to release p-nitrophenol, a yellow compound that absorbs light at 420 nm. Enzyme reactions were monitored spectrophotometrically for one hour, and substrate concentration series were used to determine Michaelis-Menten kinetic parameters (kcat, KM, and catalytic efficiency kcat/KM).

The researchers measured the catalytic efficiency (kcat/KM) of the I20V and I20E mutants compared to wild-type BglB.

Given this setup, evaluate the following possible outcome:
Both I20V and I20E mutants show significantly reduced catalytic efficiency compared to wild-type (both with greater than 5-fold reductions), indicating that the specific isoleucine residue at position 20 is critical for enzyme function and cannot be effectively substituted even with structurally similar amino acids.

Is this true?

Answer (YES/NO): NO